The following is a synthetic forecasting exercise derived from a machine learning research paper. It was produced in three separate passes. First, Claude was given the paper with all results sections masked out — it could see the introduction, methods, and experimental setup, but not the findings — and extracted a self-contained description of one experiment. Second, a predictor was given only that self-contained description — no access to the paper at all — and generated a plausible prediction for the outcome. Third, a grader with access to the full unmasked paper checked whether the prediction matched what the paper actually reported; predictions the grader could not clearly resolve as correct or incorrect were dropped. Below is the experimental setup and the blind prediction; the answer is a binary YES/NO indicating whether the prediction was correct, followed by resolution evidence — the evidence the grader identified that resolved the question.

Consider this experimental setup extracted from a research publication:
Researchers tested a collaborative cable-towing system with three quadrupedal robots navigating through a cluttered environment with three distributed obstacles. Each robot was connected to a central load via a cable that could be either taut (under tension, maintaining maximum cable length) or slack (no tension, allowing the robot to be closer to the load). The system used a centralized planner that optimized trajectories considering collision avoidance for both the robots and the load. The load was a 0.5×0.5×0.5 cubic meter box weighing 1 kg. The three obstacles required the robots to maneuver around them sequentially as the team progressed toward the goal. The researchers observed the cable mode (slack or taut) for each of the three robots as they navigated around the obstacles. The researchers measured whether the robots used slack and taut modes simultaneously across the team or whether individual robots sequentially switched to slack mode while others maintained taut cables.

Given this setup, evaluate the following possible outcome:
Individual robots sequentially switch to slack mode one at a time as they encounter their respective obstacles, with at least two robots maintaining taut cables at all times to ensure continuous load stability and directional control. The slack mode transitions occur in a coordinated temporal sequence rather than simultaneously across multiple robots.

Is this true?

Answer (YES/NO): NO